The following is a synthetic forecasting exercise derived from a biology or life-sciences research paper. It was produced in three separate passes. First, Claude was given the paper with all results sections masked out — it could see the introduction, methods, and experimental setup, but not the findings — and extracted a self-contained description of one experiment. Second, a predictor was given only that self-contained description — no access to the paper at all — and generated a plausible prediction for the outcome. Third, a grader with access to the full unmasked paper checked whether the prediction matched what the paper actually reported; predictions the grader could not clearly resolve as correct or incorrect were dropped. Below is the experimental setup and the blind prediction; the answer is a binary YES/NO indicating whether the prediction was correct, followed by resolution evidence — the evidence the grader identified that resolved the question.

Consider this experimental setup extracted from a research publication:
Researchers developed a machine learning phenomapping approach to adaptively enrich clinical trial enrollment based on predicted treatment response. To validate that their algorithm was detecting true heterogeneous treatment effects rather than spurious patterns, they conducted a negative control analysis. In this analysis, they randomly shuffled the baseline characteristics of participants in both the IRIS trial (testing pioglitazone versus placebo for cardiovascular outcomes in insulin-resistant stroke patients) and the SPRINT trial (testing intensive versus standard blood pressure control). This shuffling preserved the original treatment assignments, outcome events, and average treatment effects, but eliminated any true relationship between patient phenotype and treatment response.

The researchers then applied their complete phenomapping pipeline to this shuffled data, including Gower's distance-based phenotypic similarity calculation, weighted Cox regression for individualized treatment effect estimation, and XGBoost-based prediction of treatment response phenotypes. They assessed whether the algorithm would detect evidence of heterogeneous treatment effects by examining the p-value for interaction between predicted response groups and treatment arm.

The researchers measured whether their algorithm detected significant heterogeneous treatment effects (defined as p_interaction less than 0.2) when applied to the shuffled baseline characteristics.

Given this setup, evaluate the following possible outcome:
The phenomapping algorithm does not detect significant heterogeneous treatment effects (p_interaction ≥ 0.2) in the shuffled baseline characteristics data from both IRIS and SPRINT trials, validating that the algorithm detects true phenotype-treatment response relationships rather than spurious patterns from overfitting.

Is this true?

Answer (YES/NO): YES